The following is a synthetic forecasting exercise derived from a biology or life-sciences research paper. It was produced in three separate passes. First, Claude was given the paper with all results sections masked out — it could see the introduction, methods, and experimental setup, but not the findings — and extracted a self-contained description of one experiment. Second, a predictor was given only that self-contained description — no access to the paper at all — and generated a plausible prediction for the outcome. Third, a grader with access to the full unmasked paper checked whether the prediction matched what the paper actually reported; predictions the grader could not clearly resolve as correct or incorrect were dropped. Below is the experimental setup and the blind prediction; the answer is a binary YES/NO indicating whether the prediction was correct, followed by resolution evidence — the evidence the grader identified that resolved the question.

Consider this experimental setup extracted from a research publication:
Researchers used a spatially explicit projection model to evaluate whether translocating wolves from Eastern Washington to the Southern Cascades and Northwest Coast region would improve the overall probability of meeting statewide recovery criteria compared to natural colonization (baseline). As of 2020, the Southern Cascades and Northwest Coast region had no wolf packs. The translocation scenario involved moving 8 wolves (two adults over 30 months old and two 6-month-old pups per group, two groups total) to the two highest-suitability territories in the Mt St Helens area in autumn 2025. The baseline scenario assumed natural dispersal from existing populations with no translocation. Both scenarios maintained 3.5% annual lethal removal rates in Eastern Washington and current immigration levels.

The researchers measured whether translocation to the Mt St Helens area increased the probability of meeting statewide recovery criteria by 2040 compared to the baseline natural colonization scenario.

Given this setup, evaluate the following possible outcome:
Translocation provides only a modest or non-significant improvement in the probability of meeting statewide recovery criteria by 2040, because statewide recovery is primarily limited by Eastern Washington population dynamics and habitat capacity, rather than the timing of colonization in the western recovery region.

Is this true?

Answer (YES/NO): NO